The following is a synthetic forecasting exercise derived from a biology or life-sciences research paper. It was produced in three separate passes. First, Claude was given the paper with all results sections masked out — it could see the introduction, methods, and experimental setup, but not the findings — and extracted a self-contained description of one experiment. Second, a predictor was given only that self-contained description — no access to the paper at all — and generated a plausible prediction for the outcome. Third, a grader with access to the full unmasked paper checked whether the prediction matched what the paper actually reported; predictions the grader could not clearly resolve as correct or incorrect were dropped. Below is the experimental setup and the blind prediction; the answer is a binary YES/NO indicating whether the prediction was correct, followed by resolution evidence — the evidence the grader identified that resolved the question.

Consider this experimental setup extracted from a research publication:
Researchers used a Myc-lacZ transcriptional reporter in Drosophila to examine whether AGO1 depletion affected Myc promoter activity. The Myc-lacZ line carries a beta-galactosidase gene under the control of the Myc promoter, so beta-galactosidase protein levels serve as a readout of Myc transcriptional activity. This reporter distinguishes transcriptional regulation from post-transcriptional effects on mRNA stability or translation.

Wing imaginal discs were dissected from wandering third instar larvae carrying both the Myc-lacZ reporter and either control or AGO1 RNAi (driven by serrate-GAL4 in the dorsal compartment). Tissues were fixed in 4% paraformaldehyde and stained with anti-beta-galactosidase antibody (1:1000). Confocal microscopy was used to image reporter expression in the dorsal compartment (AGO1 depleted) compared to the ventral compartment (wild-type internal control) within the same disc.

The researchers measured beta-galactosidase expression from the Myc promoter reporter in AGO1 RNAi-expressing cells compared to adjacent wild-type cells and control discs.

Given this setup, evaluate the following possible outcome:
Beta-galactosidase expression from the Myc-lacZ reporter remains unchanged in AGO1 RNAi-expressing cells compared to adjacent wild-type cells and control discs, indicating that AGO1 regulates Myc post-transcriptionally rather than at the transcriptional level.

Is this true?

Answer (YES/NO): NO